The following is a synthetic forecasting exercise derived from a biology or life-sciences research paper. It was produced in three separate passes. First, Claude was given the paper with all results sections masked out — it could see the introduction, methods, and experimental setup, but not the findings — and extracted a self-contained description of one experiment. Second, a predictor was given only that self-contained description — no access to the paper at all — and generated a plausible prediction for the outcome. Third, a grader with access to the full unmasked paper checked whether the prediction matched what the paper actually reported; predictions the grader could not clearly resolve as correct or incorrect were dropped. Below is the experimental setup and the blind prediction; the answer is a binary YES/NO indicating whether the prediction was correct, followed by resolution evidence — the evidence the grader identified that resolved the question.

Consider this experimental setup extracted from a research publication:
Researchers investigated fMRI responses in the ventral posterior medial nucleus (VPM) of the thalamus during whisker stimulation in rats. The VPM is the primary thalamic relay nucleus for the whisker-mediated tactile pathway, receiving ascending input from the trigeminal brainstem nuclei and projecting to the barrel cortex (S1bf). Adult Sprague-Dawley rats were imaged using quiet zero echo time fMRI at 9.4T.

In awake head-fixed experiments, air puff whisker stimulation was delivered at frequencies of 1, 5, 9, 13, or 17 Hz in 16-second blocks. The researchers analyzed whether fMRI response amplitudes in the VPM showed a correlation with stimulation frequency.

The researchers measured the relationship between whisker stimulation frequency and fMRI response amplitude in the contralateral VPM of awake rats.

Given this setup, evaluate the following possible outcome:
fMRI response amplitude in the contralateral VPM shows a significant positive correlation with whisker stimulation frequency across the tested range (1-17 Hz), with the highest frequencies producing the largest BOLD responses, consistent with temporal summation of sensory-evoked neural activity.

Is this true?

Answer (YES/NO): YES